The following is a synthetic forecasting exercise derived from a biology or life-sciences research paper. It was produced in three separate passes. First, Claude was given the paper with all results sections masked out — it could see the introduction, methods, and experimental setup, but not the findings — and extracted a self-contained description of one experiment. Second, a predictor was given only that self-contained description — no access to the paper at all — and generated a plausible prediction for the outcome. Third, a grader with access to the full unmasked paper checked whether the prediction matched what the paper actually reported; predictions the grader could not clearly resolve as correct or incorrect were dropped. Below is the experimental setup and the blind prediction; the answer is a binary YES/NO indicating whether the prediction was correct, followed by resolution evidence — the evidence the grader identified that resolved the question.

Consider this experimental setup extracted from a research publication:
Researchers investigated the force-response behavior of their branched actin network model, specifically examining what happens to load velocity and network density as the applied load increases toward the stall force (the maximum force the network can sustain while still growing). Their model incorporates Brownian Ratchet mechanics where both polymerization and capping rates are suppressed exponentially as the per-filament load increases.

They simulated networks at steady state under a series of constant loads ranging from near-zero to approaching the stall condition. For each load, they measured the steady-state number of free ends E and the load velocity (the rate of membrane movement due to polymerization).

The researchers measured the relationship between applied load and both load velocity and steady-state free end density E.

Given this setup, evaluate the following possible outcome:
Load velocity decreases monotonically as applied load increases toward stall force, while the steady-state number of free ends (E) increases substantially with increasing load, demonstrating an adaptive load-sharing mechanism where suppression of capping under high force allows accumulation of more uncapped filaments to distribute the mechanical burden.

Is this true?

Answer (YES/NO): YES